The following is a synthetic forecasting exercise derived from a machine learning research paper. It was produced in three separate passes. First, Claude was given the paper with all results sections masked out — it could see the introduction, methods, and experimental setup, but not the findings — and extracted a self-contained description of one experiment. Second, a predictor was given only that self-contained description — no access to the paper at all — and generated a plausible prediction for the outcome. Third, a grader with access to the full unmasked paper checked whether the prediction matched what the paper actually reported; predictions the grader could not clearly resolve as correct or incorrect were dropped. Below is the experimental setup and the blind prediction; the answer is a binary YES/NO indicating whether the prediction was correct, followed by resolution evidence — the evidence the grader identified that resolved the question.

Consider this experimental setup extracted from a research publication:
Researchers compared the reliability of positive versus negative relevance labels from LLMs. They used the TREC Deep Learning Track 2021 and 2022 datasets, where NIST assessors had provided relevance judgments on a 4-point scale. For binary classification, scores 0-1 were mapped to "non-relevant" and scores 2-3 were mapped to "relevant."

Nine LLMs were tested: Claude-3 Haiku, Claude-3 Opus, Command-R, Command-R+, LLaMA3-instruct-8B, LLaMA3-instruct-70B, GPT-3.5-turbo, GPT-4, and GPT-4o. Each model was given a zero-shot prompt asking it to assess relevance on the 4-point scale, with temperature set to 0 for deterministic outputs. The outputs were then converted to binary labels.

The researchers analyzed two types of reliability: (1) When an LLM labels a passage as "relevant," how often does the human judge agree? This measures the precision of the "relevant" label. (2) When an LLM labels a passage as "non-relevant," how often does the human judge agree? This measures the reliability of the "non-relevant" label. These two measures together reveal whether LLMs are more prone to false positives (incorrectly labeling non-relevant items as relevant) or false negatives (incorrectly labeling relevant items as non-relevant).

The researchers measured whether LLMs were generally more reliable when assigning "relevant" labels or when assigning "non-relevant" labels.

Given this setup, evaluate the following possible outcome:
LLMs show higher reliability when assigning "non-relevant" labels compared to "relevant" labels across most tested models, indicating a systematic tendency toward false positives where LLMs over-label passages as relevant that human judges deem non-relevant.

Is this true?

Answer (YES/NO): YES